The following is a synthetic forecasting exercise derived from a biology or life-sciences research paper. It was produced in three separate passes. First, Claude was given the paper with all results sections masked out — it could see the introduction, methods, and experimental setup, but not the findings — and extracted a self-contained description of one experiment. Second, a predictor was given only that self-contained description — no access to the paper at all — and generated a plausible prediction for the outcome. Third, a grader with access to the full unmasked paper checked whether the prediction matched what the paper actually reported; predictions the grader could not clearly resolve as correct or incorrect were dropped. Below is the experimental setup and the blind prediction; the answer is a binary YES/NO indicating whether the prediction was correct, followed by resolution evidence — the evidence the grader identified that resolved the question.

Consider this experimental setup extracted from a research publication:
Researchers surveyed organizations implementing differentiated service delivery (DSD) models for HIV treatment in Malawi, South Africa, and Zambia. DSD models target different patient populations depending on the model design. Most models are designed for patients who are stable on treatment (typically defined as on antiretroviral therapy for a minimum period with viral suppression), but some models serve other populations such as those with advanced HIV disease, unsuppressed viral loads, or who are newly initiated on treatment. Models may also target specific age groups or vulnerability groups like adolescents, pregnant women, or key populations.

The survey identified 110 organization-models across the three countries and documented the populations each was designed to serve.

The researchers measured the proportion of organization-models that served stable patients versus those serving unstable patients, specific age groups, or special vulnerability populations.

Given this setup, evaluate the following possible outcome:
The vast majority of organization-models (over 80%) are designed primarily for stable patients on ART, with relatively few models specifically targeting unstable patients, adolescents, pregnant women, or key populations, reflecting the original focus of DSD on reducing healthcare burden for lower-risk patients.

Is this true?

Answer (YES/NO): NO